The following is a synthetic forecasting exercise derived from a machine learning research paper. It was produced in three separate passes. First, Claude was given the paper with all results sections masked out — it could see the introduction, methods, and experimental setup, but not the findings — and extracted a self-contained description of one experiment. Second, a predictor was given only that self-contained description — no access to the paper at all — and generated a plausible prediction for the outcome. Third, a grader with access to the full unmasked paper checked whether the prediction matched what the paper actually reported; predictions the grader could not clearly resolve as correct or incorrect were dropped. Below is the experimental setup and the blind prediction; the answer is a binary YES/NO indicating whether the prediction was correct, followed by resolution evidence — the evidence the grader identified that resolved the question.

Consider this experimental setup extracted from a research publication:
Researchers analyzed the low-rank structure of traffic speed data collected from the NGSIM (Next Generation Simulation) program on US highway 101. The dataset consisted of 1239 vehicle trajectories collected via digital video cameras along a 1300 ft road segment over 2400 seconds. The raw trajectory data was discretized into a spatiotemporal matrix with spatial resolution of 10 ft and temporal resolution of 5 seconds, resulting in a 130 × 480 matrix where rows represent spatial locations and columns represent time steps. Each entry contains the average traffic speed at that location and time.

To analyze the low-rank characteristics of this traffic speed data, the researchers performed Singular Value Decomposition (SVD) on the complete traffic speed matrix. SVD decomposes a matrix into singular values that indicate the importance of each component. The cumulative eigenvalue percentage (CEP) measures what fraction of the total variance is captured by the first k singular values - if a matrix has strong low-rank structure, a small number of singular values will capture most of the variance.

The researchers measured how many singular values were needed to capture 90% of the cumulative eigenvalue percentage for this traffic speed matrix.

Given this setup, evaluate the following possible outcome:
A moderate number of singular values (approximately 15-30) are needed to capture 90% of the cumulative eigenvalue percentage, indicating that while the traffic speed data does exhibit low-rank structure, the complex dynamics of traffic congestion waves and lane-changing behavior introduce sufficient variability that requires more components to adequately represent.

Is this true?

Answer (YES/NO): NO